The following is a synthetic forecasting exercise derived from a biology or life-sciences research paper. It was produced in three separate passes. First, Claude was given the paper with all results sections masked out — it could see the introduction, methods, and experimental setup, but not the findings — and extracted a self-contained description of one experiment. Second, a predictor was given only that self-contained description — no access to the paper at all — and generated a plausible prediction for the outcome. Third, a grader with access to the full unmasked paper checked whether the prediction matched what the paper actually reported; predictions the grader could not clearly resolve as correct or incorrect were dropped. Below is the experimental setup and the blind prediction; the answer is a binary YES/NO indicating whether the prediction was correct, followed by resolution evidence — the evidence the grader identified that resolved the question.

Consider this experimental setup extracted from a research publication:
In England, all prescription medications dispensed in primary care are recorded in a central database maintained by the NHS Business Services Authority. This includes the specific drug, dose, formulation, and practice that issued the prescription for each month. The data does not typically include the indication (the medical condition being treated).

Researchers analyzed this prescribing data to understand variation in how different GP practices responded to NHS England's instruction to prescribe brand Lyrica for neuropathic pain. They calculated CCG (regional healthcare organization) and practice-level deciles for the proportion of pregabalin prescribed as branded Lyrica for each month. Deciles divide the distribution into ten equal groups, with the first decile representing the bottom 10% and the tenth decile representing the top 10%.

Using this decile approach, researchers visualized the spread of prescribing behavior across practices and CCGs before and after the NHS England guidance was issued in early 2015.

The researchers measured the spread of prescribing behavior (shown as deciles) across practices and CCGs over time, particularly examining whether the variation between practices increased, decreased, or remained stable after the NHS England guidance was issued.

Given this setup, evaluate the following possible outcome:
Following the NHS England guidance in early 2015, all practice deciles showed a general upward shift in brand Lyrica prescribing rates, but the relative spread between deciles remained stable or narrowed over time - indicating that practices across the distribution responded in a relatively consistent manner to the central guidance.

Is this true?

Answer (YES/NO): NO